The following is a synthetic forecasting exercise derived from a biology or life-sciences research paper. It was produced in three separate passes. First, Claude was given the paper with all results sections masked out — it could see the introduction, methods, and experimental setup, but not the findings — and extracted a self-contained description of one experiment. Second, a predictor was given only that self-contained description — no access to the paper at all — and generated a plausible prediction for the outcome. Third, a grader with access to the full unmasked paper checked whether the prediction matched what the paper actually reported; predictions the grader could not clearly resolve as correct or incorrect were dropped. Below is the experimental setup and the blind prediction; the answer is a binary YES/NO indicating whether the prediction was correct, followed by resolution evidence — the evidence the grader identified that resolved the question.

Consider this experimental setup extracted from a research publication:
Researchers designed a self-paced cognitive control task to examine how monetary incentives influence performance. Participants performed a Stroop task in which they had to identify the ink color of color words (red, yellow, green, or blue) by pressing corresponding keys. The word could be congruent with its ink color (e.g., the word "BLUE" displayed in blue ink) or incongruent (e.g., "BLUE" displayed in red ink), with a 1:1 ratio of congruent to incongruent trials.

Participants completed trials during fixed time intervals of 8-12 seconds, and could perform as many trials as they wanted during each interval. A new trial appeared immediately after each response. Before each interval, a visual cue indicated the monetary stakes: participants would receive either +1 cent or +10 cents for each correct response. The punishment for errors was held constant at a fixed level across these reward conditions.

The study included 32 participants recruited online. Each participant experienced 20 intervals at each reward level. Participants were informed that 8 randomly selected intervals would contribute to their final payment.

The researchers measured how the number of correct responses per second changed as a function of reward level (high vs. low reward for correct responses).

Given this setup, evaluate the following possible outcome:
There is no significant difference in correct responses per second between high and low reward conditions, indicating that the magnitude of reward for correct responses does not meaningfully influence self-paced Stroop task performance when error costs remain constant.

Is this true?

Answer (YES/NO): NO